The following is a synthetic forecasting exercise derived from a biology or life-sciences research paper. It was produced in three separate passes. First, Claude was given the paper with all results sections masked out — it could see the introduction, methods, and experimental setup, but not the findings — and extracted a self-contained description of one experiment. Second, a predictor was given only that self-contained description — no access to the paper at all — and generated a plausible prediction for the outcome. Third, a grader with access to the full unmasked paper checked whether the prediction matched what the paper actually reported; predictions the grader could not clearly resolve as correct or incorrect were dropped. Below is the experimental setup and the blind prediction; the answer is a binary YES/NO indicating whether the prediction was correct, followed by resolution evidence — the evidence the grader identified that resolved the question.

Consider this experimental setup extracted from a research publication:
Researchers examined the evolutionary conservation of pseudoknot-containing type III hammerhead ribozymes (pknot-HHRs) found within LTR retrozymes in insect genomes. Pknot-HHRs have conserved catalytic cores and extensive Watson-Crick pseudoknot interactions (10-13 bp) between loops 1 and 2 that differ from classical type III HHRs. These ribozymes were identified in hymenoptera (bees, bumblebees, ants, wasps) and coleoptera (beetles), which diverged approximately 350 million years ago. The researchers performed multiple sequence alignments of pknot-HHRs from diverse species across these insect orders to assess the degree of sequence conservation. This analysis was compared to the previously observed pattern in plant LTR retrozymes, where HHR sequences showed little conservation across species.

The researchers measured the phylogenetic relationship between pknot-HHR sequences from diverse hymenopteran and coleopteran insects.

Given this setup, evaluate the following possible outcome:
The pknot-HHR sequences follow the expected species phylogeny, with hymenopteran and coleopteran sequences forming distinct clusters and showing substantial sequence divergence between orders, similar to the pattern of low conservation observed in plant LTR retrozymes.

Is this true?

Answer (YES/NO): NO